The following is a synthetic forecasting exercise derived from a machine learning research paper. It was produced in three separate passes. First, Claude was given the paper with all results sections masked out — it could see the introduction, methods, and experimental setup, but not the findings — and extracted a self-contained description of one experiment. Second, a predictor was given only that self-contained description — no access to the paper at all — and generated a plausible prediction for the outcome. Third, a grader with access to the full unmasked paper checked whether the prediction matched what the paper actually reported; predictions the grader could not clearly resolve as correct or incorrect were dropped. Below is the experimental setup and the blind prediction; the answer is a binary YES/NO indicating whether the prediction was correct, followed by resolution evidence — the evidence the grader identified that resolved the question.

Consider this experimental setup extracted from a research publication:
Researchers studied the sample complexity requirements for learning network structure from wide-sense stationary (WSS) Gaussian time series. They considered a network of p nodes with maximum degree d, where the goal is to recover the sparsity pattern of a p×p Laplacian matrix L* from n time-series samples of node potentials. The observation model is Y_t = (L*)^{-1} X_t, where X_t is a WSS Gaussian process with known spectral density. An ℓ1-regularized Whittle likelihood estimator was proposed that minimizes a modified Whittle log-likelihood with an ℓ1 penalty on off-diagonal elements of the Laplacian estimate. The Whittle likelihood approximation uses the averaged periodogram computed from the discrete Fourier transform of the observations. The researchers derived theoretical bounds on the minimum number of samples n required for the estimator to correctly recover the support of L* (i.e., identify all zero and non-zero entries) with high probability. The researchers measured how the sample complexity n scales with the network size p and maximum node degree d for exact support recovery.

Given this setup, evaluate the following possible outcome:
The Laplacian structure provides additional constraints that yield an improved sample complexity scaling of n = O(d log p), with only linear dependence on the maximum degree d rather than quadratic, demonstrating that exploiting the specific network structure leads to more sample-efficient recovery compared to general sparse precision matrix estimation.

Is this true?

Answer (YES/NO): NO